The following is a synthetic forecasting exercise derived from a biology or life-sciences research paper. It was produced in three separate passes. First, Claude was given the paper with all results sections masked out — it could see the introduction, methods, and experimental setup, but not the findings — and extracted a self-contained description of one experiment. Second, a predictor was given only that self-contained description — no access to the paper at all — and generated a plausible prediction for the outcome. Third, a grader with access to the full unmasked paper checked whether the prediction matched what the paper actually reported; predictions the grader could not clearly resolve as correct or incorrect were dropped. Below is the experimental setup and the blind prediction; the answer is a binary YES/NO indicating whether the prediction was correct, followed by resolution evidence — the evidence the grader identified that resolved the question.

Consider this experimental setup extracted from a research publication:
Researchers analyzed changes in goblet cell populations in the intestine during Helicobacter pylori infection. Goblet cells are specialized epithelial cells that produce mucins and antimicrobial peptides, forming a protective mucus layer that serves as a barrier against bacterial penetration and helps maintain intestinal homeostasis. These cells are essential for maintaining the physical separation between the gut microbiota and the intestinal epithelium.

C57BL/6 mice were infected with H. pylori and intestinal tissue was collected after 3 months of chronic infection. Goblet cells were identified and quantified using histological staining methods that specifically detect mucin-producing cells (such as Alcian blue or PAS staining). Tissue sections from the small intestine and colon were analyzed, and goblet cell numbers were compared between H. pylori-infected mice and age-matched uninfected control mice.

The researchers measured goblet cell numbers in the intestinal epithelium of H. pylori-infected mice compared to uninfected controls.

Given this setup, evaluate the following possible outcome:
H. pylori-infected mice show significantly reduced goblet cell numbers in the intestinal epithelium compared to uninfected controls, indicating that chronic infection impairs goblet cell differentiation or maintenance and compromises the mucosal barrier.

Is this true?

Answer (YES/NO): YES